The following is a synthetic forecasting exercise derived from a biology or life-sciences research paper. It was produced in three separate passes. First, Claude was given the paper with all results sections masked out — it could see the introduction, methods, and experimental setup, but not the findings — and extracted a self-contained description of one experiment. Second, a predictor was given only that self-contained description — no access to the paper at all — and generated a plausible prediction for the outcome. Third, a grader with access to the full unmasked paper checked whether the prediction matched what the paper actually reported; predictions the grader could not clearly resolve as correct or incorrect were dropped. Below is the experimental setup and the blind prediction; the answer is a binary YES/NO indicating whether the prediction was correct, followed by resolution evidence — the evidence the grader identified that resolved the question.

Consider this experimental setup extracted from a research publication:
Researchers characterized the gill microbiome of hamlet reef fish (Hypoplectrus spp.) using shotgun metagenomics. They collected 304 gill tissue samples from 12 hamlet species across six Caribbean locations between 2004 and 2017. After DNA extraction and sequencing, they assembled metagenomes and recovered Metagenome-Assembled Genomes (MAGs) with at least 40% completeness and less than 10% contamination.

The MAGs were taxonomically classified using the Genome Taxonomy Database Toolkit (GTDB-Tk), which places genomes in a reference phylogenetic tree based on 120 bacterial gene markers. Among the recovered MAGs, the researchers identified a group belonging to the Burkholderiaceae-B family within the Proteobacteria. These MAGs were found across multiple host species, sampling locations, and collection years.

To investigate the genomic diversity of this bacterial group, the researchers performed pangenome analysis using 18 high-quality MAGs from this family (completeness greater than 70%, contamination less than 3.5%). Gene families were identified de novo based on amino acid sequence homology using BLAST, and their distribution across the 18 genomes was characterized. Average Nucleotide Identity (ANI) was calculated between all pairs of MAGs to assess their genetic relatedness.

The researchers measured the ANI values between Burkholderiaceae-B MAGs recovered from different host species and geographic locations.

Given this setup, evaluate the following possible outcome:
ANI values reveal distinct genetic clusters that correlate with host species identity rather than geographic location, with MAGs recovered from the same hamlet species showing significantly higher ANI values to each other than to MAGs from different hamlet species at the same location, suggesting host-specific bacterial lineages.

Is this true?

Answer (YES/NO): NO